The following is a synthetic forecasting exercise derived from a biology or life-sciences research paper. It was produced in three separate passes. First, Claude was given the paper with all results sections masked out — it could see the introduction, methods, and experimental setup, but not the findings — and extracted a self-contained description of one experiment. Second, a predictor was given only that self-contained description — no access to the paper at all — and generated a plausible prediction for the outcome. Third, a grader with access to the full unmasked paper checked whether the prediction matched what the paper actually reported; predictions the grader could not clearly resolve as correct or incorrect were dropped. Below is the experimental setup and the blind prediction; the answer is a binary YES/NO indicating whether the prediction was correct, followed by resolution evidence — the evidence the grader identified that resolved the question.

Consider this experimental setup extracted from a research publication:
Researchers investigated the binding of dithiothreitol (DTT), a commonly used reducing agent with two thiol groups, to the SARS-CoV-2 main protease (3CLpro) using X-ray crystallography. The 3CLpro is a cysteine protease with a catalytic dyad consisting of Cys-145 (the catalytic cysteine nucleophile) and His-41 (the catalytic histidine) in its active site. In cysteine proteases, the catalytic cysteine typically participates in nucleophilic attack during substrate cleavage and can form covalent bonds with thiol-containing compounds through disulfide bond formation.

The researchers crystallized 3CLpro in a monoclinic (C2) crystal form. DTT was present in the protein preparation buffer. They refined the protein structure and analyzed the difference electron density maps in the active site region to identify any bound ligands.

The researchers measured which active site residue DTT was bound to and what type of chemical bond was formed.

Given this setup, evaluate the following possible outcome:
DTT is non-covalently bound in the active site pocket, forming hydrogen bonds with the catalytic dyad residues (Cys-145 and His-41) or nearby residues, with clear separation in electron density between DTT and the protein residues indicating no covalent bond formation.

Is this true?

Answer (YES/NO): NO